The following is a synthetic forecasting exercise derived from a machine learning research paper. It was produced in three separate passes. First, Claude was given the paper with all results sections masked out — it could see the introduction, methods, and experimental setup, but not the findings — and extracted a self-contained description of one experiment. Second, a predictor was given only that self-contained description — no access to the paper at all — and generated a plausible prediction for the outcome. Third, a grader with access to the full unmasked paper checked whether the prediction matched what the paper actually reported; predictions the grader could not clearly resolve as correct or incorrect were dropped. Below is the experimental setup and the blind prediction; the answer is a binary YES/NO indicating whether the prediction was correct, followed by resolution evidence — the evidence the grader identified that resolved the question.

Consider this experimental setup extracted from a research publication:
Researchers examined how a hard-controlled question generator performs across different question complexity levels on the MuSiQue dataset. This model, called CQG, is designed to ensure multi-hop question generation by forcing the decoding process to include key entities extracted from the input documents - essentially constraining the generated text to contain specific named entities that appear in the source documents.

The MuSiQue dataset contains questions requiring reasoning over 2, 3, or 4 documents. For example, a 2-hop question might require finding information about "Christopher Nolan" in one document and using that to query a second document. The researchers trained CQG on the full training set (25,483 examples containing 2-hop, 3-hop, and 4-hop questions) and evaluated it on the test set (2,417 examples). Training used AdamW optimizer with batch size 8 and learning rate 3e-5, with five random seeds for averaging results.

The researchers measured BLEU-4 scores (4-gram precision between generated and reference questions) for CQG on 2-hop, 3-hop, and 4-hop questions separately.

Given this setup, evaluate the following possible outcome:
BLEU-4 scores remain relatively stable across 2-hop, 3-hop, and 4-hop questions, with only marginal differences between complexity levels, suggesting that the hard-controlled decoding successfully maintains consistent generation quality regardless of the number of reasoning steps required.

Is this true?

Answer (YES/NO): NO